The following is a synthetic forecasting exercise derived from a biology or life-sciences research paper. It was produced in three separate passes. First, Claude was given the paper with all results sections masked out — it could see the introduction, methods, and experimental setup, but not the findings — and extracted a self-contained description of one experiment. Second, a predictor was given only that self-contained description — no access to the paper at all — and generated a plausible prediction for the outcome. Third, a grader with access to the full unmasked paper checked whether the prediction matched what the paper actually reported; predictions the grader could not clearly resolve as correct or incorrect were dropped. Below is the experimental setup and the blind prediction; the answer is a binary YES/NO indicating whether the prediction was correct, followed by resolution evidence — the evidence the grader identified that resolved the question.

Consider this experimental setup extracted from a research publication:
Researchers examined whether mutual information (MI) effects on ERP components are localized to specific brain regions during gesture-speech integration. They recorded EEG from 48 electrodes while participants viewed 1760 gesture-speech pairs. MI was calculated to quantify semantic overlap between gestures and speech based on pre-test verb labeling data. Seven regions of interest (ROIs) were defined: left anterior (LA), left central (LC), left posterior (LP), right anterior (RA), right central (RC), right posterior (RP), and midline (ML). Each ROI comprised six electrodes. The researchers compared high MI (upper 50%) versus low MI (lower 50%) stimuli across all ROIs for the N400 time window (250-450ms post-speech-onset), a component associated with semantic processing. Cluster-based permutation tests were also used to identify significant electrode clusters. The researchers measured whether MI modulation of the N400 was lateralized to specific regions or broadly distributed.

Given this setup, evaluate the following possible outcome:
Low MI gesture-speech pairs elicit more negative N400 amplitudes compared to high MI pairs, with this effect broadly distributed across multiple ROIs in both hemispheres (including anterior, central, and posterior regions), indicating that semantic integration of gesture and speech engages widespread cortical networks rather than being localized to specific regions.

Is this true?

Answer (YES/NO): NO